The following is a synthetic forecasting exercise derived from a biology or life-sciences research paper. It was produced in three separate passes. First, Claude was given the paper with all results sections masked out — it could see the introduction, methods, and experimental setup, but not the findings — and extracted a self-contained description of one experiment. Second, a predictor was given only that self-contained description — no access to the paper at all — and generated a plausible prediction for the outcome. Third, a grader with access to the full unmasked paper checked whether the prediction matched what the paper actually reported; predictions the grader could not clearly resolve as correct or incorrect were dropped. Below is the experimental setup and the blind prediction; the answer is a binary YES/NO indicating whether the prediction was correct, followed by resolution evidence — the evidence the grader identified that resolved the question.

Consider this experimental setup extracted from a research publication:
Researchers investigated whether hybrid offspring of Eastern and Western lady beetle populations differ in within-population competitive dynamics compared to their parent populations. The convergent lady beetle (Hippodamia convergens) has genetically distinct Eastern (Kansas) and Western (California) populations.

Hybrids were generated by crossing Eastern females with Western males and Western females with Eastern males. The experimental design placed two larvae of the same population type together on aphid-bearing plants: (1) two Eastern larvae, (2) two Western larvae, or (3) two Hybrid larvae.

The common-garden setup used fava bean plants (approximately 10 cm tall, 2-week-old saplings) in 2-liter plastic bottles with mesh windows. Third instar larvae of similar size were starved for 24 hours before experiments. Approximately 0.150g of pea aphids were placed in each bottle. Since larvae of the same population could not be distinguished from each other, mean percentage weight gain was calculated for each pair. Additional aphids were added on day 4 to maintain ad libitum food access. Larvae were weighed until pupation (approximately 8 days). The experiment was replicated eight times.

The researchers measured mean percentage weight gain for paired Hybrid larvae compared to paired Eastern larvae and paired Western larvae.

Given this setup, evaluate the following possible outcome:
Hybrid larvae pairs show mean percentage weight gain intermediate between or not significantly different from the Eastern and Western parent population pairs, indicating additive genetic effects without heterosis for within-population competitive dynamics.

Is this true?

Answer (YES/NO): NO